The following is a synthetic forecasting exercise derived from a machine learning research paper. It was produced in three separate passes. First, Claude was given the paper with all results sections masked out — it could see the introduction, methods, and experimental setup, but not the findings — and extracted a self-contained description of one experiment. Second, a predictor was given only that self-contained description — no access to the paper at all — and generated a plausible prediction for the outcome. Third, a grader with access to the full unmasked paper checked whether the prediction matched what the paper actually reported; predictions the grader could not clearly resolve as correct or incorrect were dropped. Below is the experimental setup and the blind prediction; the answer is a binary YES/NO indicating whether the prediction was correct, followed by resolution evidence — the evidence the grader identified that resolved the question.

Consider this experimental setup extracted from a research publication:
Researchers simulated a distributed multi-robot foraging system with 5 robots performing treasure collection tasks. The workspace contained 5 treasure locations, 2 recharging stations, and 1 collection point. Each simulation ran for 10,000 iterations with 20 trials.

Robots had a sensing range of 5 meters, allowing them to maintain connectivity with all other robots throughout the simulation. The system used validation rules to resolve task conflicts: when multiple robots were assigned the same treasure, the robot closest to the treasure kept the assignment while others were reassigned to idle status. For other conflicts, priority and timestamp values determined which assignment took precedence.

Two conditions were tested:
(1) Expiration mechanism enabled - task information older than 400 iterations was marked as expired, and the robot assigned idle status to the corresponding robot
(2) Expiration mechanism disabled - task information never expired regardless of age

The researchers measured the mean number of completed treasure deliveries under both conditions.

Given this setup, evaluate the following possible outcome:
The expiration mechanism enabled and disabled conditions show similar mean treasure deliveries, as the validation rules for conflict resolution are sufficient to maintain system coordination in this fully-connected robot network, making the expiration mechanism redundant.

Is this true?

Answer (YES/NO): YES